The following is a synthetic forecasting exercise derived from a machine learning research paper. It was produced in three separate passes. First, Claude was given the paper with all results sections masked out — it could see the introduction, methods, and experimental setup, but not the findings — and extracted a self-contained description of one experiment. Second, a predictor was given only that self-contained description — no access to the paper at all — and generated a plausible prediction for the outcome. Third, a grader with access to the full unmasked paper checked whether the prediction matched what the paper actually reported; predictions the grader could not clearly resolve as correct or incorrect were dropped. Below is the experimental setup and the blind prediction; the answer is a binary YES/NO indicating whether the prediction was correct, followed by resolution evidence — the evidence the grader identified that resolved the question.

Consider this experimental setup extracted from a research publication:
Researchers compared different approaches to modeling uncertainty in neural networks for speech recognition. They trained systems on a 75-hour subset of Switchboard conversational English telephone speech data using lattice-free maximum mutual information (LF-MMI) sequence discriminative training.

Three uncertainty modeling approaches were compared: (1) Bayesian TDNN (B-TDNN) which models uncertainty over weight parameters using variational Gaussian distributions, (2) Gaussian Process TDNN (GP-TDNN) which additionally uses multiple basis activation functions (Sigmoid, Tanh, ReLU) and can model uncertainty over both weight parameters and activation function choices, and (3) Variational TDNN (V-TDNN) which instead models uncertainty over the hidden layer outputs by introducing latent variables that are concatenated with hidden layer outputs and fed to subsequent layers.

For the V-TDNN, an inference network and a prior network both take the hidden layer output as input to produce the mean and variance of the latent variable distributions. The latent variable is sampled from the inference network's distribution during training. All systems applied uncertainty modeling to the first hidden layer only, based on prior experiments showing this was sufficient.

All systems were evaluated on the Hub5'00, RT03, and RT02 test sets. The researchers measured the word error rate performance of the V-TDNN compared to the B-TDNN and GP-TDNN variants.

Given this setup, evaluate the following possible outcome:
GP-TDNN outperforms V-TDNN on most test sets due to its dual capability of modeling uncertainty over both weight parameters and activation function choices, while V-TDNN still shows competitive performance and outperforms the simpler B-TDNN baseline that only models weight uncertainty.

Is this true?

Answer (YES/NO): NO